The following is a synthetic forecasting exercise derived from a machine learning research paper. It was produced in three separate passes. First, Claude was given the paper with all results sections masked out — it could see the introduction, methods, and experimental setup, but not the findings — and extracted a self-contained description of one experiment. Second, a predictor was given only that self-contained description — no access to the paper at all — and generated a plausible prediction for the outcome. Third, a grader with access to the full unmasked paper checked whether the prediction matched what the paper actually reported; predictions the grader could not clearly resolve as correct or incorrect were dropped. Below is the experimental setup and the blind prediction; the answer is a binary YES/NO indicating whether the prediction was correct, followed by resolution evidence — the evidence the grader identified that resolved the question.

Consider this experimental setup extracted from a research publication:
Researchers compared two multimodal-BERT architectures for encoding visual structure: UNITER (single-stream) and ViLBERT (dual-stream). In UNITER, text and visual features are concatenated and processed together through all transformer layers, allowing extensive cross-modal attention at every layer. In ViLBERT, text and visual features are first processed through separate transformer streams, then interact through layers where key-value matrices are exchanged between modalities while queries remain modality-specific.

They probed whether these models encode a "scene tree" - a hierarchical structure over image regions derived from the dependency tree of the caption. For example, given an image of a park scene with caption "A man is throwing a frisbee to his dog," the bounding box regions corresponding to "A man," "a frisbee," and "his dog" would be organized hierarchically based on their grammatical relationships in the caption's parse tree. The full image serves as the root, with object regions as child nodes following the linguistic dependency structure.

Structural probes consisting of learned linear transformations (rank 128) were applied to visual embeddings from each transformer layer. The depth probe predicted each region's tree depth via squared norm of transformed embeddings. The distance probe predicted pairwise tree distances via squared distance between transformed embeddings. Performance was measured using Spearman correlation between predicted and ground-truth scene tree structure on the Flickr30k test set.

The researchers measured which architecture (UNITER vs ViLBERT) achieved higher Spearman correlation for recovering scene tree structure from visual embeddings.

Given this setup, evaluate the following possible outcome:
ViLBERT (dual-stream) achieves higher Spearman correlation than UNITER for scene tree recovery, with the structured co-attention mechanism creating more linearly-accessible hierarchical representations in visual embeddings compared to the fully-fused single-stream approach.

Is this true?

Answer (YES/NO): NO